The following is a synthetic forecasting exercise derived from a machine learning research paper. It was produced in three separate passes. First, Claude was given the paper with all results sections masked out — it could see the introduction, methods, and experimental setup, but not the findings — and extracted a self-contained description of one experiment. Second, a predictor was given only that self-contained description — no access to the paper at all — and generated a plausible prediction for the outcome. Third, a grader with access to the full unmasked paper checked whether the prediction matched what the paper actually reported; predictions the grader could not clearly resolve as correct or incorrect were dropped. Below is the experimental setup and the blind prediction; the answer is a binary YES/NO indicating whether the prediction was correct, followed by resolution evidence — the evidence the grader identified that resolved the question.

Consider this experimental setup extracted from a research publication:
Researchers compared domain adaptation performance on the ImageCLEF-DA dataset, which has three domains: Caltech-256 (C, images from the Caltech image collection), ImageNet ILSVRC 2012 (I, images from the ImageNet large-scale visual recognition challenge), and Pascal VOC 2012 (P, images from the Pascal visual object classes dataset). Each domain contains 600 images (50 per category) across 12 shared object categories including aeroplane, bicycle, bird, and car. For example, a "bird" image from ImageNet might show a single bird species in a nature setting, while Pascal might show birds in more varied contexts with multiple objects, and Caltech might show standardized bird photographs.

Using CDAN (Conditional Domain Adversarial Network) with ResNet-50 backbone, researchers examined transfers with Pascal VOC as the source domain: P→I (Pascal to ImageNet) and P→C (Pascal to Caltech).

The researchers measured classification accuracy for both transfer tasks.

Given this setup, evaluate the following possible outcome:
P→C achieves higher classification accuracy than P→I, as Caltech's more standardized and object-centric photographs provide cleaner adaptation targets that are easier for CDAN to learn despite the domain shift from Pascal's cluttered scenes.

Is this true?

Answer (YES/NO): YES